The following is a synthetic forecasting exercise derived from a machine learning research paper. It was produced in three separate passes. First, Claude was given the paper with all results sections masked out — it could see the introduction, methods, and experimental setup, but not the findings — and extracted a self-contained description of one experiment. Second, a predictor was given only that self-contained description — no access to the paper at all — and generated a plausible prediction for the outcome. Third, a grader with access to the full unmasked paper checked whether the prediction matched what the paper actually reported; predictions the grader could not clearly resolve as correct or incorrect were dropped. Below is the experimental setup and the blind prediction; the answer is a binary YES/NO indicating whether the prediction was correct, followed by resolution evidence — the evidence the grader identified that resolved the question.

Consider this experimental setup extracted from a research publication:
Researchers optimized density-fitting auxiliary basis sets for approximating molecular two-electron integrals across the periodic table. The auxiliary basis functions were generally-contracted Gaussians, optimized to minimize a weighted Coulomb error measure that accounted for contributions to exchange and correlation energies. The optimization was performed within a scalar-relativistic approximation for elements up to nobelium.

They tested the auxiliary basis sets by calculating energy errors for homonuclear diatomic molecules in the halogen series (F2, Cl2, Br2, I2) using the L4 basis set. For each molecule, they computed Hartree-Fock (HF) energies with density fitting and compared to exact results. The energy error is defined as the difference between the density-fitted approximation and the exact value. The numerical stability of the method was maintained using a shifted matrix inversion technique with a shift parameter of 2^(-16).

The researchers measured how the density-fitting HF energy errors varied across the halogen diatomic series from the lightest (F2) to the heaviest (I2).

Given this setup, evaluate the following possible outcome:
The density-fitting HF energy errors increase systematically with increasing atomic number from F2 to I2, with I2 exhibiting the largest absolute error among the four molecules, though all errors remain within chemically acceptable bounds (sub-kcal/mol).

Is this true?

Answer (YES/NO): NO